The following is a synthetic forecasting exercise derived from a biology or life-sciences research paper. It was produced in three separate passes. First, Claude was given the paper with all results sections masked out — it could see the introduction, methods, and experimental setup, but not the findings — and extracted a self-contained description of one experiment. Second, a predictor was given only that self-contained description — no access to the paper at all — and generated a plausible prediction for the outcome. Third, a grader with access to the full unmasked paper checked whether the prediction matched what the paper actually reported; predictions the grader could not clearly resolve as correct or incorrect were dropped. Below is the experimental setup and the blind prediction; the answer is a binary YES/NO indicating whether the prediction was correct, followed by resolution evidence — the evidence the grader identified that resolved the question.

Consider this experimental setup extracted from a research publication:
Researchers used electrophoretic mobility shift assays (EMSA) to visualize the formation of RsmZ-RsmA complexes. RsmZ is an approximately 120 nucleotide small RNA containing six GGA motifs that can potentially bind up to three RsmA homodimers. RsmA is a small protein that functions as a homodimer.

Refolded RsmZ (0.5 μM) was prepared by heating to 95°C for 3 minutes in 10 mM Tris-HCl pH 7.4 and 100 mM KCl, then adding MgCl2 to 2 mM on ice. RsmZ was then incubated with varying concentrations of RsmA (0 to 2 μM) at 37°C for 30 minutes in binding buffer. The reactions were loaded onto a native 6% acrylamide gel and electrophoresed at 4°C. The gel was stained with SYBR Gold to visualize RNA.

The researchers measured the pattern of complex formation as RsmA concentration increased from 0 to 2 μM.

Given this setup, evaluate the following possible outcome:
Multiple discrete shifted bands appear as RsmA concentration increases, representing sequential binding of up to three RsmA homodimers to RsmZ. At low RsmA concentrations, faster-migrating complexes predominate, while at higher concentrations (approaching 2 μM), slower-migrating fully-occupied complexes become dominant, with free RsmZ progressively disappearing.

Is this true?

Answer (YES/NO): NO